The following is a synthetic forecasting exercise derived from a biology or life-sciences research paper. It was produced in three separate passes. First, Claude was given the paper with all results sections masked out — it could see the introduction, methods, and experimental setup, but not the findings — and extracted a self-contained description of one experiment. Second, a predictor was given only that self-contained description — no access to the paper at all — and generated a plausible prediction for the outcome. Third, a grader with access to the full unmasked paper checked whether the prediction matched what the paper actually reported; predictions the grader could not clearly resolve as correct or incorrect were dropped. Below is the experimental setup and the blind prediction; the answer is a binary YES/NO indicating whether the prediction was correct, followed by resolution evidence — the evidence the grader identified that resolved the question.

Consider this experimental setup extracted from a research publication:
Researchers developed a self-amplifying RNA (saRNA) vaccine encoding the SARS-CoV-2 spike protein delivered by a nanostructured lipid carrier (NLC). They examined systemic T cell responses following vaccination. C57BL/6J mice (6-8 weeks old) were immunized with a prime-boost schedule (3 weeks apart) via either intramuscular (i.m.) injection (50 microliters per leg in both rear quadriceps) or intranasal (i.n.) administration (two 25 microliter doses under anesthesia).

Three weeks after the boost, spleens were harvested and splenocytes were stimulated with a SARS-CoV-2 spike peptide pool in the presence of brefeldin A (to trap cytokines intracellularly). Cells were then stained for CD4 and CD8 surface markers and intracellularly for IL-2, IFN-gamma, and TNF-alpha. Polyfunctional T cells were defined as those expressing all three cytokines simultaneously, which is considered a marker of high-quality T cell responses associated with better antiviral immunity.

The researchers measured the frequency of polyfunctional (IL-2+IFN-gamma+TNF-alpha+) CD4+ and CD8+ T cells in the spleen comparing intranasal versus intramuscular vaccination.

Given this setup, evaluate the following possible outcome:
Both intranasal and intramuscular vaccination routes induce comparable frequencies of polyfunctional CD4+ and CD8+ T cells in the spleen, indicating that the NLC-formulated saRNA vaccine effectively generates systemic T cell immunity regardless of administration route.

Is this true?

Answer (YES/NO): NO